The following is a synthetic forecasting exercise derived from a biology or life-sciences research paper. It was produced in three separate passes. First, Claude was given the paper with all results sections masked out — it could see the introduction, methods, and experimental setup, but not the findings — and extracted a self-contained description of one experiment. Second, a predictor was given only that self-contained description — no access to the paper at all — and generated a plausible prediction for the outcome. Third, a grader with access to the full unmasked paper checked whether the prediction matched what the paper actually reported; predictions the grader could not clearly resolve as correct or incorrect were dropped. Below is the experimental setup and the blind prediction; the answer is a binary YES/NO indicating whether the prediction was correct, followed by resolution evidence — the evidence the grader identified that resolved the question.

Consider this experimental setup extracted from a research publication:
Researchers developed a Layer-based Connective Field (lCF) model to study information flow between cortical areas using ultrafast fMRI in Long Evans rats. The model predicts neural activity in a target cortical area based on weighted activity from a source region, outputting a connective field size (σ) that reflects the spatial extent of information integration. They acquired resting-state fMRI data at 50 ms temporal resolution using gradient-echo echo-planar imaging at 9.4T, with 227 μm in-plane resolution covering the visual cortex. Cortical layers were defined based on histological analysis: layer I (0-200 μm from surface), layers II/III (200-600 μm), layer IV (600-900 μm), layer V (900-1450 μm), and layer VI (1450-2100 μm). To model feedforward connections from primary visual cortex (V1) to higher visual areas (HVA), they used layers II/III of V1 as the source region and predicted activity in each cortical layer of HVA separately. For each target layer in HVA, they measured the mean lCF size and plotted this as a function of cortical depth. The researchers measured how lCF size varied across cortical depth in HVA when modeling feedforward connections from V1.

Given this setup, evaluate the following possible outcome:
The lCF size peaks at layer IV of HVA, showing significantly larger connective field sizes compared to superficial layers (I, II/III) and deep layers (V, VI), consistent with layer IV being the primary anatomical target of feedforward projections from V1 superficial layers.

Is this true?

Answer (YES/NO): YES